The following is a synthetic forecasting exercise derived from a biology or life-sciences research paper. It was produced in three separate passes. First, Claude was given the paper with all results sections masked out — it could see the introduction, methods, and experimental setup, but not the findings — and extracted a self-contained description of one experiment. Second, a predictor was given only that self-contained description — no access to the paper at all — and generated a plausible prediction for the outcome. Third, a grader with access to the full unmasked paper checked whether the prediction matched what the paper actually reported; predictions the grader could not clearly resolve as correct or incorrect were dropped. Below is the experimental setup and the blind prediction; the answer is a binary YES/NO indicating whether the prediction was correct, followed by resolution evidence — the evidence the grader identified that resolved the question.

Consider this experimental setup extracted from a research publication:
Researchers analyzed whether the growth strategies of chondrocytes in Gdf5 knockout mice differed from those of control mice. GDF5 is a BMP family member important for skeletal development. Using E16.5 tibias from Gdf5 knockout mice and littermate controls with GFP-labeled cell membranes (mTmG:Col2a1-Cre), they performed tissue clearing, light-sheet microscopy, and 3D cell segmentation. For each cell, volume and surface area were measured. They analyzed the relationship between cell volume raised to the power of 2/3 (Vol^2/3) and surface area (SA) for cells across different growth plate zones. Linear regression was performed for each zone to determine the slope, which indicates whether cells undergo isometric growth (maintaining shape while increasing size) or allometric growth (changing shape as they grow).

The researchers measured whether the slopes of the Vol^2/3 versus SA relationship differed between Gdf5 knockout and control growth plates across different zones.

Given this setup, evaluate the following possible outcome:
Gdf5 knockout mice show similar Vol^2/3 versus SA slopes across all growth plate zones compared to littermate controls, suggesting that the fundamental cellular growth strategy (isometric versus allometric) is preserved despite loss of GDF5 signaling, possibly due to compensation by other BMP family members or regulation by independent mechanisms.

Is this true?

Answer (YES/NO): NO